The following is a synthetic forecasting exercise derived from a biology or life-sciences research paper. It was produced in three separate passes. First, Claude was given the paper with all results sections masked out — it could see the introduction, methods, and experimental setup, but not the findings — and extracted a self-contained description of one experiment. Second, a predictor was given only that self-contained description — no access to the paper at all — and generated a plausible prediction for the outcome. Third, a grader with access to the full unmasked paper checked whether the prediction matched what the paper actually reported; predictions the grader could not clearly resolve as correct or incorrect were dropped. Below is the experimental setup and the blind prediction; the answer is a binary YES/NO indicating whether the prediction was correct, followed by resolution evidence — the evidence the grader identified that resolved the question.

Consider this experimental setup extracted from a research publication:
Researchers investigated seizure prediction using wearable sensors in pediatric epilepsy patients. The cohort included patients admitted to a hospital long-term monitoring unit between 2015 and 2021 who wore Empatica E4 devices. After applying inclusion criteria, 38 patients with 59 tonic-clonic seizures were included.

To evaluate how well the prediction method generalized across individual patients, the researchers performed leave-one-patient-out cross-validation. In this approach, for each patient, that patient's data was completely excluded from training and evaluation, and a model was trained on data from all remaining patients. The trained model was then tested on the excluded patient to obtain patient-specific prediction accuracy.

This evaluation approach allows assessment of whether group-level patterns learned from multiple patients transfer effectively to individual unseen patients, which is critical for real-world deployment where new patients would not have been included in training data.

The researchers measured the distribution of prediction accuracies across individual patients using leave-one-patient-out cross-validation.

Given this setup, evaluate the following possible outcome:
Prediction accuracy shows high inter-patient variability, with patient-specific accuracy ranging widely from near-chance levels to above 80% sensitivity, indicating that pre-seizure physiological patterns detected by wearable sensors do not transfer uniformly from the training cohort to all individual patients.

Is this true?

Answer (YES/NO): NO